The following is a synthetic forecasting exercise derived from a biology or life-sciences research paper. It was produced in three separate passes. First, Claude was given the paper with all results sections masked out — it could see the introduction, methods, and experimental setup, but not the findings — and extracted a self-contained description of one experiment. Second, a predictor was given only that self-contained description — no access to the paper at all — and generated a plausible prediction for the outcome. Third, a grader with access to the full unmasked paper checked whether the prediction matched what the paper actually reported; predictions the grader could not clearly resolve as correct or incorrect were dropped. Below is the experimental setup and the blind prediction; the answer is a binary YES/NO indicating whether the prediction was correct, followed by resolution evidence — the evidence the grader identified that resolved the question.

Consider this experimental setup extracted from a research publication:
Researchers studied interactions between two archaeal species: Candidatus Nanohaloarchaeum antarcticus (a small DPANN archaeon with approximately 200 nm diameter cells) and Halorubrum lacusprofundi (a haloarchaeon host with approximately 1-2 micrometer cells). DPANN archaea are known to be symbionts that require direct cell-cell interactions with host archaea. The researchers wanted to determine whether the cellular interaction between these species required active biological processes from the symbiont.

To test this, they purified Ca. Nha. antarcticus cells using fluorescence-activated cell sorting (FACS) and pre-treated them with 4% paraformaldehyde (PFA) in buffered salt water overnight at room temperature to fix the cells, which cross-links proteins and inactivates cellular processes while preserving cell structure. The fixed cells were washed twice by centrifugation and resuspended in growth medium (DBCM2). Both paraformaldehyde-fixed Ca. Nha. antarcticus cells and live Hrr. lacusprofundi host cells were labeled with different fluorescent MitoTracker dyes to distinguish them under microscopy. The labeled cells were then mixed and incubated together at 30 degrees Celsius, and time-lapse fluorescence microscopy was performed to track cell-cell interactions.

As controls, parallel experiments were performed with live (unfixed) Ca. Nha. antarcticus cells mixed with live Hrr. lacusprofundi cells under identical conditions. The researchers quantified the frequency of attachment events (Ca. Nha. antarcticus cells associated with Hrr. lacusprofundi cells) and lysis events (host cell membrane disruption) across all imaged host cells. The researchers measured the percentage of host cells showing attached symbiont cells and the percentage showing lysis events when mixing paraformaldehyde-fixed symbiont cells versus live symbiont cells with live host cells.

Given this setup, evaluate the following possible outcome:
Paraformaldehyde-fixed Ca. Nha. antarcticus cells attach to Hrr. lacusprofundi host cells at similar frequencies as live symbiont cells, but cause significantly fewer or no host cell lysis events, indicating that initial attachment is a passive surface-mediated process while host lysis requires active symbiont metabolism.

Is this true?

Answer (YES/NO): NO